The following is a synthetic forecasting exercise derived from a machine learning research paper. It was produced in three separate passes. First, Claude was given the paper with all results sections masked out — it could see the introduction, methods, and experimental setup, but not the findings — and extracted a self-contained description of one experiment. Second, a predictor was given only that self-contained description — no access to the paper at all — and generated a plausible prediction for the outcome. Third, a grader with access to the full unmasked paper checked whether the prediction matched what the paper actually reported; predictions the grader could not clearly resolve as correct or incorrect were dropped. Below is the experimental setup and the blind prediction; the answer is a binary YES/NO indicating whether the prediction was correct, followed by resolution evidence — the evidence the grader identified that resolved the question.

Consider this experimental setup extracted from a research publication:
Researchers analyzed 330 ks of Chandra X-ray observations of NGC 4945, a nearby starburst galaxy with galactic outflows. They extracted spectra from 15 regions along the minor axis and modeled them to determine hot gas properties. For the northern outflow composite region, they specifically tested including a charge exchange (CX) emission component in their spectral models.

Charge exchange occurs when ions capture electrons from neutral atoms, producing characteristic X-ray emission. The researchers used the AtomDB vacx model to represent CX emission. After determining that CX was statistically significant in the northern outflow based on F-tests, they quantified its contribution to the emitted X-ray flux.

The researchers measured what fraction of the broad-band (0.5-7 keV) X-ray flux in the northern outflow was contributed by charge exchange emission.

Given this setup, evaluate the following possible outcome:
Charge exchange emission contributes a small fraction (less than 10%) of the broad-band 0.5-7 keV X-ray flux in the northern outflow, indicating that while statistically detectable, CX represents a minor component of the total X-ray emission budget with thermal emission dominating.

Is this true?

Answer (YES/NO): NO